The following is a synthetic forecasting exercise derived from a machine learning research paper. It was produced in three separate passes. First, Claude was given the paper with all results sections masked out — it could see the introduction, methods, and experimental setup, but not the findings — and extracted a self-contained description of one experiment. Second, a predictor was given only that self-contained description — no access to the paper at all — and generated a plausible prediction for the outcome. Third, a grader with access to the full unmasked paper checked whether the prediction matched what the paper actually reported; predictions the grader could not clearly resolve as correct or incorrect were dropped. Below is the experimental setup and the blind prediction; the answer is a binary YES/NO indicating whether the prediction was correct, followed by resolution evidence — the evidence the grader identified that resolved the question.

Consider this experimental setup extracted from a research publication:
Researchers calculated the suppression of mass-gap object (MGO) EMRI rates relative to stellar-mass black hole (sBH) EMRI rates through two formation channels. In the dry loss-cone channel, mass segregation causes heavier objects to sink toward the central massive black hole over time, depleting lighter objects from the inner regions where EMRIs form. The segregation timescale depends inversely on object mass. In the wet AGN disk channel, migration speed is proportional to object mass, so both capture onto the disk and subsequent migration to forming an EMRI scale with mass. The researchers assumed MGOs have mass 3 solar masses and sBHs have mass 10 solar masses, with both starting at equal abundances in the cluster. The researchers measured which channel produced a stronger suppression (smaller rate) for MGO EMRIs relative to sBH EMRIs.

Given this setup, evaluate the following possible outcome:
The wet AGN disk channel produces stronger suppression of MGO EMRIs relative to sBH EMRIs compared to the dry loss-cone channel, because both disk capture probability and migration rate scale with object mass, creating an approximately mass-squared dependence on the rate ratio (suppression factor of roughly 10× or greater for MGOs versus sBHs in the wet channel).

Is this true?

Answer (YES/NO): NO